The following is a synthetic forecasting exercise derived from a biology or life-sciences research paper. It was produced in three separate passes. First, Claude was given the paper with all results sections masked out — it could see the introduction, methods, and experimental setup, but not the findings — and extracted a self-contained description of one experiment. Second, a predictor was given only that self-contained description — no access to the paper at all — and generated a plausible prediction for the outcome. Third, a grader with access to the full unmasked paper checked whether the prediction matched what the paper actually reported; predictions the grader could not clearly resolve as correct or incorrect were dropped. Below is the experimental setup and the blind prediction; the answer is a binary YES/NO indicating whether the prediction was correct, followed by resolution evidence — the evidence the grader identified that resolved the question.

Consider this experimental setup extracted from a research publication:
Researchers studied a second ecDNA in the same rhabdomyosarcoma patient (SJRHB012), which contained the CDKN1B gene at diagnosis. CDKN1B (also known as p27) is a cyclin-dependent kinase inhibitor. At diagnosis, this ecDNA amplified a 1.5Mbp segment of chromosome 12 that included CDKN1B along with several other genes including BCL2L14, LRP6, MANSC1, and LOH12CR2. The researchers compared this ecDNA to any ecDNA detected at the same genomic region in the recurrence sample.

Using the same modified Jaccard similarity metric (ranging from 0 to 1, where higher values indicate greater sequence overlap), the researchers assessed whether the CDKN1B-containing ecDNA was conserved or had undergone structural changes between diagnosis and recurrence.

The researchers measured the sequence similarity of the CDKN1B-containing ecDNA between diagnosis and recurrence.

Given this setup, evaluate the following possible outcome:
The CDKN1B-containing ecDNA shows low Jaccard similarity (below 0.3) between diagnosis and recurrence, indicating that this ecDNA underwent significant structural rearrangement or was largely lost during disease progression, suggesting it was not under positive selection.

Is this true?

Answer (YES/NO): YES